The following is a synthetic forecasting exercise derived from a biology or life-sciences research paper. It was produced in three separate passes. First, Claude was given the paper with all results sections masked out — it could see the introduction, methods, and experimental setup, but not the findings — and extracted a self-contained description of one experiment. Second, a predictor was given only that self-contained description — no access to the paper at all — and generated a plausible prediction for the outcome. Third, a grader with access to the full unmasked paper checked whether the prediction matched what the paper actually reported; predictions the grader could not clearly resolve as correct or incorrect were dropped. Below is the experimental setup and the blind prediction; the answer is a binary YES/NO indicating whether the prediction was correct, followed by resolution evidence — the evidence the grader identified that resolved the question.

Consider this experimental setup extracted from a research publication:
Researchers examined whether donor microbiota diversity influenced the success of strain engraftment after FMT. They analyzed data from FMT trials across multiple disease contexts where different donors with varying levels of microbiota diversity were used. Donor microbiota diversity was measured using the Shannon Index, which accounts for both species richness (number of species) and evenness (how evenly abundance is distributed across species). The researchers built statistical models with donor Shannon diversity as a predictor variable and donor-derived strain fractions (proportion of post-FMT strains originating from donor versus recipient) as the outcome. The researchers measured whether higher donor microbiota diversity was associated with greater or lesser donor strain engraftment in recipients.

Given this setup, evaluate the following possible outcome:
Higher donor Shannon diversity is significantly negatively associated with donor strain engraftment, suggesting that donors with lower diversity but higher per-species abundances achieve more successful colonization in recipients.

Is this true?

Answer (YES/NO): NO